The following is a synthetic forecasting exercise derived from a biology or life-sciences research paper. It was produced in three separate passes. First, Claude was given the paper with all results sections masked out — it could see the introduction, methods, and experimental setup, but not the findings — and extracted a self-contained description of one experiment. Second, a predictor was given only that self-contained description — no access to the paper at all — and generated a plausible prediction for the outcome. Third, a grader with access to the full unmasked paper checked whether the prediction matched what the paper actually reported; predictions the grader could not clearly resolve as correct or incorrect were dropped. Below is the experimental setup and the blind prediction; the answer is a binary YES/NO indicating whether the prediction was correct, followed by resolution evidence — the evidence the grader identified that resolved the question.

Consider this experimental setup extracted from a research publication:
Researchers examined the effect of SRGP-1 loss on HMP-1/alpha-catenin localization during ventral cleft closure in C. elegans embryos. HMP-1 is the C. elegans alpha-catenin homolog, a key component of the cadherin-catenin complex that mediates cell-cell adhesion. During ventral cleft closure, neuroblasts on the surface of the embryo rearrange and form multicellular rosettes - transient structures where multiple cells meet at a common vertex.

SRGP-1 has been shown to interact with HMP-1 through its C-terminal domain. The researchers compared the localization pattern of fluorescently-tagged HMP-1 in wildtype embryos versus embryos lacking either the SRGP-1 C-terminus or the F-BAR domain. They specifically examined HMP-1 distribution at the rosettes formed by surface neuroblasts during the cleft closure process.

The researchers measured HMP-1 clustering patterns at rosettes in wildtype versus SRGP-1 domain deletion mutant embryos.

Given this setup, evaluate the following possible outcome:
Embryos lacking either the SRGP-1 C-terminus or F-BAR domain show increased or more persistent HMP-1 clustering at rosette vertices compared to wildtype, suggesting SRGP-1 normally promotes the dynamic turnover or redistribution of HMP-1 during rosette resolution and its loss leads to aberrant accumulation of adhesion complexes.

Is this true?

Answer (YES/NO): NO